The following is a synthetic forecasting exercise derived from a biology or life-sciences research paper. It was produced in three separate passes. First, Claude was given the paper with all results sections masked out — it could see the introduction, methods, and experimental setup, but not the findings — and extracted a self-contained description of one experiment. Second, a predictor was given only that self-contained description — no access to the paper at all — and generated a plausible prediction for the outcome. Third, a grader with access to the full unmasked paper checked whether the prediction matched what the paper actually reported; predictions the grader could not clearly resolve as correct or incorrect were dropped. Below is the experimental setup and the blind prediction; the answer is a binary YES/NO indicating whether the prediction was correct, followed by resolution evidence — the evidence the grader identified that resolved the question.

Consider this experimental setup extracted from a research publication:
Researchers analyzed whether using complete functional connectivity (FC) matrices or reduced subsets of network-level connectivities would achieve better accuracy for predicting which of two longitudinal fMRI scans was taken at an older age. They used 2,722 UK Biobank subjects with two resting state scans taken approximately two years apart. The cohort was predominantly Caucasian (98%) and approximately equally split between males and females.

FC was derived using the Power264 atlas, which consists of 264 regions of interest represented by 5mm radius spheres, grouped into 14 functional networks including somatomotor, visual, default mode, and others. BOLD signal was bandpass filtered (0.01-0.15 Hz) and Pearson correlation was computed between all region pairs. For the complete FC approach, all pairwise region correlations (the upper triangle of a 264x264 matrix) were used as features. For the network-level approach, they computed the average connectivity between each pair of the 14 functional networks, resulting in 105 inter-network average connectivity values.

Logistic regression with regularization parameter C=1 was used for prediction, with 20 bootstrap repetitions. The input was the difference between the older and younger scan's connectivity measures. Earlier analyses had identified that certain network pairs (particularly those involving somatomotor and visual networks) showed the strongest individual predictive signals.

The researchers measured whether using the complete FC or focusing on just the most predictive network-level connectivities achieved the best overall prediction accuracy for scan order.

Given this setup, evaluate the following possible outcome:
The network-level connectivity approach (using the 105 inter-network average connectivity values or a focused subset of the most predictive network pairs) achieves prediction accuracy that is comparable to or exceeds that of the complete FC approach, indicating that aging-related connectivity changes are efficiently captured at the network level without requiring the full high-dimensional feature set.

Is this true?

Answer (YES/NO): NO